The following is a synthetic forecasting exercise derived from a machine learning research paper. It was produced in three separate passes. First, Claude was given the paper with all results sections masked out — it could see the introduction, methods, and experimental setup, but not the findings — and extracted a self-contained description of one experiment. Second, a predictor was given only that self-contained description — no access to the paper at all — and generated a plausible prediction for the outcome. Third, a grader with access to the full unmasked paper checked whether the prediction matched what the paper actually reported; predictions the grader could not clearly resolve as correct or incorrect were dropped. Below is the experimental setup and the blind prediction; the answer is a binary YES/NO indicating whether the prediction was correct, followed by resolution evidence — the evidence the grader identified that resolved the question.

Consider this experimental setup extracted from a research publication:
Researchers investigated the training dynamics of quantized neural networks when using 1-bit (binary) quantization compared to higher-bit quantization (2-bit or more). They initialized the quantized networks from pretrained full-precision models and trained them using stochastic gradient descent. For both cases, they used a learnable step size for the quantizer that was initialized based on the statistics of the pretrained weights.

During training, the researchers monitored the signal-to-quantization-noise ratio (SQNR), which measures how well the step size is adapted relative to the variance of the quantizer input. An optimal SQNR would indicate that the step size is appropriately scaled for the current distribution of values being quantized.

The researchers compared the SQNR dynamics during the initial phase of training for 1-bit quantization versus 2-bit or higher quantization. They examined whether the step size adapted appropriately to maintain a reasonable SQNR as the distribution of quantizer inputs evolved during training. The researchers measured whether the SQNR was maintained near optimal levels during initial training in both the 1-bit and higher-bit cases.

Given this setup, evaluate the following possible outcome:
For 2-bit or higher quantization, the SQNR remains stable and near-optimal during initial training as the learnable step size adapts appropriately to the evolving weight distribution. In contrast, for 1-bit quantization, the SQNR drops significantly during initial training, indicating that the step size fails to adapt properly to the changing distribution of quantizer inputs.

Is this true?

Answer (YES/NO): YES